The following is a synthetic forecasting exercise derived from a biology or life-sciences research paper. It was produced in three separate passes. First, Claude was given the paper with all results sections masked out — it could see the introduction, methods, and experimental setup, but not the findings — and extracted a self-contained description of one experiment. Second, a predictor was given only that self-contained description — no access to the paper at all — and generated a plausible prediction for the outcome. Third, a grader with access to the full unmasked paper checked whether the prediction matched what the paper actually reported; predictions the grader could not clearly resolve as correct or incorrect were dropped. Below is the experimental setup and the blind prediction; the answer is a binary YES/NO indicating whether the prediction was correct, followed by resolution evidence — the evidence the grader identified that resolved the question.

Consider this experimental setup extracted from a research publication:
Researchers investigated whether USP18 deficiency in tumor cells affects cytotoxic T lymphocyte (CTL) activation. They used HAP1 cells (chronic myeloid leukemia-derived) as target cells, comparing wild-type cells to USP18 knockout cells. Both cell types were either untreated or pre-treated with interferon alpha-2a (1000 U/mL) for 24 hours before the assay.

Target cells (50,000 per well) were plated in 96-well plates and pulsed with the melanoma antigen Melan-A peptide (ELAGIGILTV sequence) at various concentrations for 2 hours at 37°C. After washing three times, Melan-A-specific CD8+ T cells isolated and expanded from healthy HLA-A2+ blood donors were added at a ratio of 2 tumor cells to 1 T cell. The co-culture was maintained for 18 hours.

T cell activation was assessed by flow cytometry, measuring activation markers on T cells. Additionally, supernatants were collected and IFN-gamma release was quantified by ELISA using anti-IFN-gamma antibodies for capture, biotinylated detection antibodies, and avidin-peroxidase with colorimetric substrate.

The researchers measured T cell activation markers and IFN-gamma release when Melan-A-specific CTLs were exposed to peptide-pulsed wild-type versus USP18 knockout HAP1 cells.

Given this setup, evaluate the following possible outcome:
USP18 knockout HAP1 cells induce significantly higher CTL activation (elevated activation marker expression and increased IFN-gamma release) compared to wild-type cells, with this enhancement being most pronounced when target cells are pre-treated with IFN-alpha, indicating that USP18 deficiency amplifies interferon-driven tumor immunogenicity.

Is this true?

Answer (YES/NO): NO